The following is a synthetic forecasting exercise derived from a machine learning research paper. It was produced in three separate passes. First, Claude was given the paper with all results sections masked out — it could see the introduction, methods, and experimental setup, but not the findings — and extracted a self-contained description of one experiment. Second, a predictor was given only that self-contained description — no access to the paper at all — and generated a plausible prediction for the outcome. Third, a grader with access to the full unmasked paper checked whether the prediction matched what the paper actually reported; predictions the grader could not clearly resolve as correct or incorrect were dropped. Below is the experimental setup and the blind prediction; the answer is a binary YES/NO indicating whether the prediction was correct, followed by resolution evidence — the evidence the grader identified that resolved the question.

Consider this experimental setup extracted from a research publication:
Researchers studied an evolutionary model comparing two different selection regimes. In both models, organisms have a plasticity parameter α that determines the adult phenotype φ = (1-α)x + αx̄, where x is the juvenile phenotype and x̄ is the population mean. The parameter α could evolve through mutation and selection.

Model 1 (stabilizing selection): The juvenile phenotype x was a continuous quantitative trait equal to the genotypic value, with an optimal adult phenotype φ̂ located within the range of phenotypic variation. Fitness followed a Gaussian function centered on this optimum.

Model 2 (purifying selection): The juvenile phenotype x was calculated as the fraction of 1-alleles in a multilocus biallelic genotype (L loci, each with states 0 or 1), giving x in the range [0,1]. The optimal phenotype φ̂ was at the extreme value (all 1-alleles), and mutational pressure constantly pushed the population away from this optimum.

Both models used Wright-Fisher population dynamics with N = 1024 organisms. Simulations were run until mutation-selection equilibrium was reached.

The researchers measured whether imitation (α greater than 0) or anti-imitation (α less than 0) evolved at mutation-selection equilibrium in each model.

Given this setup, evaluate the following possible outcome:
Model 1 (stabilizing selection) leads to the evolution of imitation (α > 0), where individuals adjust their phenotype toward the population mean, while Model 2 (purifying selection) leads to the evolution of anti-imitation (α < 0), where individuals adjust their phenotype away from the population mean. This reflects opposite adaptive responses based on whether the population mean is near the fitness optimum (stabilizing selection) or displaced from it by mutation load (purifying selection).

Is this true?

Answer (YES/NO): YES